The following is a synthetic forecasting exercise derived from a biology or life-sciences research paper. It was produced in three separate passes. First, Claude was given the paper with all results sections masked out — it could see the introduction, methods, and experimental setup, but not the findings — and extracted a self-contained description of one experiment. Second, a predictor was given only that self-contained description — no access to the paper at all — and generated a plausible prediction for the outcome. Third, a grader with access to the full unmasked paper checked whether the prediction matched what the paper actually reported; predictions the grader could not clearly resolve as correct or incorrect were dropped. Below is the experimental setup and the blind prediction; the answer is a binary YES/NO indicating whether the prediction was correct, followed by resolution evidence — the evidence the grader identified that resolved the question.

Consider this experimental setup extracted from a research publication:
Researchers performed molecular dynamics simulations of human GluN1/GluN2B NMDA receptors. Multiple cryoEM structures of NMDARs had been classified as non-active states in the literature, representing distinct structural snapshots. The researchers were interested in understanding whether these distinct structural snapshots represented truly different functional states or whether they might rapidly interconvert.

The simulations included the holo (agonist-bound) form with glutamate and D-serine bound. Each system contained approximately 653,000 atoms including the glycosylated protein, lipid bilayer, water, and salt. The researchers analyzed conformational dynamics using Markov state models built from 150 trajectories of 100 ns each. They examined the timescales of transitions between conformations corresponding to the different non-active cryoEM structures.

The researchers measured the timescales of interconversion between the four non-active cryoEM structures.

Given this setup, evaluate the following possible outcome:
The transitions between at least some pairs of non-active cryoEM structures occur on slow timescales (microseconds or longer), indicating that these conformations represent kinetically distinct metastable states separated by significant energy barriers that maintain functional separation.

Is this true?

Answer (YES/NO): NO